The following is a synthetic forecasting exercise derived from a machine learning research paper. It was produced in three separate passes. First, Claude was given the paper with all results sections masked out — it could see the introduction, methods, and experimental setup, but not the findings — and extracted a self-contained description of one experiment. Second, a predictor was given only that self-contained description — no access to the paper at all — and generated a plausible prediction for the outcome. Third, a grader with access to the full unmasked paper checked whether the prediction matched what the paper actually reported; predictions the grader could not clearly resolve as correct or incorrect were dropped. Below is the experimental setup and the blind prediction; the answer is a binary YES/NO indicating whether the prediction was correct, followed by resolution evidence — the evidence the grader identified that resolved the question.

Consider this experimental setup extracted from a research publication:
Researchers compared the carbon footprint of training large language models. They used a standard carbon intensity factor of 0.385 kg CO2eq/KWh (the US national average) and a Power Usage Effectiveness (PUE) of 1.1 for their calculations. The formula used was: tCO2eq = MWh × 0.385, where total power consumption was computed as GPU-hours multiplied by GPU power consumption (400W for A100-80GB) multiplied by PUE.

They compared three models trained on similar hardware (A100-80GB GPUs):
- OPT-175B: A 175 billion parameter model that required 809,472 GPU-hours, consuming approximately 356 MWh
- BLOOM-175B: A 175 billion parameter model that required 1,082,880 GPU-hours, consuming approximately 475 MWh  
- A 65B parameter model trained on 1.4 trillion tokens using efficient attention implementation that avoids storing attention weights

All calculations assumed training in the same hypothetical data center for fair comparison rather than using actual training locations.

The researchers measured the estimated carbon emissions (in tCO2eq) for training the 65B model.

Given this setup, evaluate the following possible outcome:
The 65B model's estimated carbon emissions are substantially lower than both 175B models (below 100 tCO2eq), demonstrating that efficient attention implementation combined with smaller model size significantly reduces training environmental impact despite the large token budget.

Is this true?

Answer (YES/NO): NO